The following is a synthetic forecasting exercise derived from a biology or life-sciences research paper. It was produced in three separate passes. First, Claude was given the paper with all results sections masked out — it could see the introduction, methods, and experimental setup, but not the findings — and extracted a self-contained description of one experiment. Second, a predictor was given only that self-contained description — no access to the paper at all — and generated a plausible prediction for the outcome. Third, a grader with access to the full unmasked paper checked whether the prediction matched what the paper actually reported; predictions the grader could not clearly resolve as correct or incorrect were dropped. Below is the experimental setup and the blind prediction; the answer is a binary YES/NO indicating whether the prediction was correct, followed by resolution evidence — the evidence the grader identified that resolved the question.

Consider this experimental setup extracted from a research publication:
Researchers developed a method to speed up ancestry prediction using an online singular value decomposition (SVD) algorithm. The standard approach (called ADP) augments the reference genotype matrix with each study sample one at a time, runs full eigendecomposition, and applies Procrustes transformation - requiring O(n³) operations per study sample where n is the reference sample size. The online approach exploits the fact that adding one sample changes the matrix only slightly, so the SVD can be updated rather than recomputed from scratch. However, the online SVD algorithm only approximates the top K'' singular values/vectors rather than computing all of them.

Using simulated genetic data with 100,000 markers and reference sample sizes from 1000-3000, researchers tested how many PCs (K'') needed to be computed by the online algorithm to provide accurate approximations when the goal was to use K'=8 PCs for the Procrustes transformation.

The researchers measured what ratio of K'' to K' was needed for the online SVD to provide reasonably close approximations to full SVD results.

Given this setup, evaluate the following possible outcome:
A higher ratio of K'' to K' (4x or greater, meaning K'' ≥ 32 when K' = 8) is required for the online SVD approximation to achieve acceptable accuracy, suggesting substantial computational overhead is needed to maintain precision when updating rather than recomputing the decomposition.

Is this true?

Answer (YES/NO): NO